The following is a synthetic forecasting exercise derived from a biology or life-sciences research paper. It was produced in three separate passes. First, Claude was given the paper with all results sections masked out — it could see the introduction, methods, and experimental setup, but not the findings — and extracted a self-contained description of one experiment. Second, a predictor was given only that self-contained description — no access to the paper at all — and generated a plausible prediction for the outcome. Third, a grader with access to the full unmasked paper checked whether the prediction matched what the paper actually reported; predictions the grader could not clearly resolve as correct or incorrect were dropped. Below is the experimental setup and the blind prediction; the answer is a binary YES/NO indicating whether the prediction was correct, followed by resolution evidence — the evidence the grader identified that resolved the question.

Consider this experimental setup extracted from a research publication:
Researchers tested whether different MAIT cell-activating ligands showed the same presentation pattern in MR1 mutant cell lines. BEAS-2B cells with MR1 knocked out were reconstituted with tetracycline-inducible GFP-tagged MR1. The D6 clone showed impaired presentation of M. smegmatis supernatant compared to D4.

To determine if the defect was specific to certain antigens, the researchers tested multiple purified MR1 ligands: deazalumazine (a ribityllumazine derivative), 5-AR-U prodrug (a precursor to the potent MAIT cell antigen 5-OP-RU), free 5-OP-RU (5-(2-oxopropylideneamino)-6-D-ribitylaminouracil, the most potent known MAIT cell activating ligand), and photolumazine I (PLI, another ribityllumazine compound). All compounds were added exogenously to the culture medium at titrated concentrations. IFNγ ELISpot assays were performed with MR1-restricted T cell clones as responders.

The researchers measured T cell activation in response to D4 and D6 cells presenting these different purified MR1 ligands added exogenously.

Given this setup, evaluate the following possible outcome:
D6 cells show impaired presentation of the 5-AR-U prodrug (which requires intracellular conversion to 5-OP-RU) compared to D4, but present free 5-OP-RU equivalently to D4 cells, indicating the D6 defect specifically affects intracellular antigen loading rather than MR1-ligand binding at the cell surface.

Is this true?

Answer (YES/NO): NO